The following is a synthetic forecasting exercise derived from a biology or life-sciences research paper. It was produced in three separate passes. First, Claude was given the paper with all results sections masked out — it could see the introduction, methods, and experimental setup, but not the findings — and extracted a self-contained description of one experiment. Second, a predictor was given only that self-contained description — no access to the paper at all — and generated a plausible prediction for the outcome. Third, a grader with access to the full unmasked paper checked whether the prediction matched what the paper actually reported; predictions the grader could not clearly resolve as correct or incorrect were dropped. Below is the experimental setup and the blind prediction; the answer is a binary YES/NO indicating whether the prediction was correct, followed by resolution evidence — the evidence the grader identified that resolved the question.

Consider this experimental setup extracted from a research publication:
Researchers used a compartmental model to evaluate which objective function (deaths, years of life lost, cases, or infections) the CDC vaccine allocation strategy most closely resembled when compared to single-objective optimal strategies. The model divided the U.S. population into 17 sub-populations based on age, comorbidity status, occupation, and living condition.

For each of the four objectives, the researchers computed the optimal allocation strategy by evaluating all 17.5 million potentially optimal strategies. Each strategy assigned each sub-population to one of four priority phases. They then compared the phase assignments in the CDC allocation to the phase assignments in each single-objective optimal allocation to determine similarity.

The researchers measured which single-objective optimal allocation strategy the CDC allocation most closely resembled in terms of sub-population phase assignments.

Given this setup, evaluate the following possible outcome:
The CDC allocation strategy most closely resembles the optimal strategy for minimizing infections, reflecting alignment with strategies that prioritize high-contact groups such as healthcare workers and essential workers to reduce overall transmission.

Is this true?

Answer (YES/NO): NO